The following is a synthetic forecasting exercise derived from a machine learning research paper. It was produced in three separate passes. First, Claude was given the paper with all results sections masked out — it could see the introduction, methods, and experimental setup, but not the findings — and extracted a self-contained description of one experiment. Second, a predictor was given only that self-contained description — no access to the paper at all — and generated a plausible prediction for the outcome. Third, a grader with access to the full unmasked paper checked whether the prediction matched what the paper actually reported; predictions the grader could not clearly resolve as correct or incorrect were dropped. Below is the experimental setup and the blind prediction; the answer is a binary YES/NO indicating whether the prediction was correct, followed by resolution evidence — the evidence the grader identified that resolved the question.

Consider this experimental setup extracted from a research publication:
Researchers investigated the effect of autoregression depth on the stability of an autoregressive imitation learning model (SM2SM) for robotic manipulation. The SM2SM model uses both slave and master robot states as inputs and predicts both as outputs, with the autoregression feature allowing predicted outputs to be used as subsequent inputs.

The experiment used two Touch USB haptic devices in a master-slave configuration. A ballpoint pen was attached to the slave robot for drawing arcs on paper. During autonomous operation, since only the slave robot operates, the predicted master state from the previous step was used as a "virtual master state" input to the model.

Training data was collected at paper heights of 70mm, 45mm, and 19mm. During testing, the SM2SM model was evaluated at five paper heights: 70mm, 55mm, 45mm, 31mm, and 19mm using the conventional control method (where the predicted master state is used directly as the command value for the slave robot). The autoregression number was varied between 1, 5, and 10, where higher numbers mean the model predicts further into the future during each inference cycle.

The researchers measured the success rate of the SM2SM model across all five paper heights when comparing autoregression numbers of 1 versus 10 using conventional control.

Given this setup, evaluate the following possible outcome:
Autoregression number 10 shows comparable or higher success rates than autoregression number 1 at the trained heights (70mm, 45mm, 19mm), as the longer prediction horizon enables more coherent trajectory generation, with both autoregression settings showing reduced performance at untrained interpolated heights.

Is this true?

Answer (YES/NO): NO